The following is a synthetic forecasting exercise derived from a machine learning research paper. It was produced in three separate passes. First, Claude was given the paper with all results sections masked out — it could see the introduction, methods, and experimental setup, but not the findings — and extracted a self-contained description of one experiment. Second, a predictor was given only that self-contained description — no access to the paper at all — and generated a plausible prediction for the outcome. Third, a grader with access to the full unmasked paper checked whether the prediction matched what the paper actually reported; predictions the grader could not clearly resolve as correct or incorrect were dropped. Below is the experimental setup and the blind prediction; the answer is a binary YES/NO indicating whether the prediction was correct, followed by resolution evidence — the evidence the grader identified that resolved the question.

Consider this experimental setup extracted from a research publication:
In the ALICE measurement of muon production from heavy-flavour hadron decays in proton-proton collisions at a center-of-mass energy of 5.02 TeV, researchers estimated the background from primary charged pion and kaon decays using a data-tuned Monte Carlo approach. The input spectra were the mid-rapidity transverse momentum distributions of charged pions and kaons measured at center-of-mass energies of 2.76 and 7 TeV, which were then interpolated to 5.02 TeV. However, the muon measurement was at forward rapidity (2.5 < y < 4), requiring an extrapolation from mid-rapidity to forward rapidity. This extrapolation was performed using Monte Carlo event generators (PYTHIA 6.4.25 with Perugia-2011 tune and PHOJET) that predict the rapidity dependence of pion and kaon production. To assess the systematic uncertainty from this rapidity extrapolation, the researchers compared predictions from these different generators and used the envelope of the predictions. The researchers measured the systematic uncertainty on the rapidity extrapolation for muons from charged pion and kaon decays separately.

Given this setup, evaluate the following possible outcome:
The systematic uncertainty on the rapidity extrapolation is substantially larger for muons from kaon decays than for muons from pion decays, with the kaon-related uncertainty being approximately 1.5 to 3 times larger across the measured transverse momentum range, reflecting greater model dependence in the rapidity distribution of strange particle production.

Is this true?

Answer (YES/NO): NO